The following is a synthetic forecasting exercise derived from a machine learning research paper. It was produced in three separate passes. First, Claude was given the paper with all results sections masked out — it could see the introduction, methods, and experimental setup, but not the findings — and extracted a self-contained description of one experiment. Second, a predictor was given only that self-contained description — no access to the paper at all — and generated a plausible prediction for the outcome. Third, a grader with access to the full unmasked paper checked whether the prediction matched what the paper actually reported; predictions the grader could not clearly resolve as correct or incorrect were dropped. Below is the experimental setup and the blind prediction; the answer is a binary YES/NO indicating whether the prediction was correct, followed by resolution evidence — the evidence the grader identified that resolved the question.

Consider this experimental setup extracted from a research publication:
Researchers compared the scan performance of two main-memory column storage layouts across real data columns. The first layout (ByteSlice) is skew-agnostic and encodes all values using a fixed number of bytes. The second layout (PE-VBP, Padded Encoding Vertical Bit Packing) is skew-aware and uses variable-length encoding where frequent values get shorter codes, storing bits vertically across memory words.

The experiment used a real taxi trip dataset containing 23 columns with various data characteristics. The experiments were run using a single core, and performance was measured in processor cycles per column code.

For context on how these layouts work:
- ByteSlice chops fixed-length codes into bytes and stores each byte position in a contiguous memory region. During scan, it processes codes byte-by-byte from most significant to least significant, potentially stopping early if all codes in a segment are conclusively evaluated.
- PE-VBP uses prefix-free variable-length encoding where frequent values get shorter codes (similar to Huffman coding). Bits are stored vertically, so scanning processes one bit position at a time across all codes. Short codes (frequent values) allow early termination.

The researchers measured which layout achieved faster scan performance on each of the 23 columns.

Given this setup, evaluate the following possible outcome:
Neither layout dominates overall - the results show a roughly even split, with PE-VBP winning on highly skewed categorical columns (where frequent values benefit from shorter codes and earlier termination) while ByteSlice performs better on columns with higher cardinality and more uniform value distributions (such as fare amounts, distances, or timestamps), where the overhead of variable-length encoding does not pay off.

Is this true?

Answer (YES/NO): NO